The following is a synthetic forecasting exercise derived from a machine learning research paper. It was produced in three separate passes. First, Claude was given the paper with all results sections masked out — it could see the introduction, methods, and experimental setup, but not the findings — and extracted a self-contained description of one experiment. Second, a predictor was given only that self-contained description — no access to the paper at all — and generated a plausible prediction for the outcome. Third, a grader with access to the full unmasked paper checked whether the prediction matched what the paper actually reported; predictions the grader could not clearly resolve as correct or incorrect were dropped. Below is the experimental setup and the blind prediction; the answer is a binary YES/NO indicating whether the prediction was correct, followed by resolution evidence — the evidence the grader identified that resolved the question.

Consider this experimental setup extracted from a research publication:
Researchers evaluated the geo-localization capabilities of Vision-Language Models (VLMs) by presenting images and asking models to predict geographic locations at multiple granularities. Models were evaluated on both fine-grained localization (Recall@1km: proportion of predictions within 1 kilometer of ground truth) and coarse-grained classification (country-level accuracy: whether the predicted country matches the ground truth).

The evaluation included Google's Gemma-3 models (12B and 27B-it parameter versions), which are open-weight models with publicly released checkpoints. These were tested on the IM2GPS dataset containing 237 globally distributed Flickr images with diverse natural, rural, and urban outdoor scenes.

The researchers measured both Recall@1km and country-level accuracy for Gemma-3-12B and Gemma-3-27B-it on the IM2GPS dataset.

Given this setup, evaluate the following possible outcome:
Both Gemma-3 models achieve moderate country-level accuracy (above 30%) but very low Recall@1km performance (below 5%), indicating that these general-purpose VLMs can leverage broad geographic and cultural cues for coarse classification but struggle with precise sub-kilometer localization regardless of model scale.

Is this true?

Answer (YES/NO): NO